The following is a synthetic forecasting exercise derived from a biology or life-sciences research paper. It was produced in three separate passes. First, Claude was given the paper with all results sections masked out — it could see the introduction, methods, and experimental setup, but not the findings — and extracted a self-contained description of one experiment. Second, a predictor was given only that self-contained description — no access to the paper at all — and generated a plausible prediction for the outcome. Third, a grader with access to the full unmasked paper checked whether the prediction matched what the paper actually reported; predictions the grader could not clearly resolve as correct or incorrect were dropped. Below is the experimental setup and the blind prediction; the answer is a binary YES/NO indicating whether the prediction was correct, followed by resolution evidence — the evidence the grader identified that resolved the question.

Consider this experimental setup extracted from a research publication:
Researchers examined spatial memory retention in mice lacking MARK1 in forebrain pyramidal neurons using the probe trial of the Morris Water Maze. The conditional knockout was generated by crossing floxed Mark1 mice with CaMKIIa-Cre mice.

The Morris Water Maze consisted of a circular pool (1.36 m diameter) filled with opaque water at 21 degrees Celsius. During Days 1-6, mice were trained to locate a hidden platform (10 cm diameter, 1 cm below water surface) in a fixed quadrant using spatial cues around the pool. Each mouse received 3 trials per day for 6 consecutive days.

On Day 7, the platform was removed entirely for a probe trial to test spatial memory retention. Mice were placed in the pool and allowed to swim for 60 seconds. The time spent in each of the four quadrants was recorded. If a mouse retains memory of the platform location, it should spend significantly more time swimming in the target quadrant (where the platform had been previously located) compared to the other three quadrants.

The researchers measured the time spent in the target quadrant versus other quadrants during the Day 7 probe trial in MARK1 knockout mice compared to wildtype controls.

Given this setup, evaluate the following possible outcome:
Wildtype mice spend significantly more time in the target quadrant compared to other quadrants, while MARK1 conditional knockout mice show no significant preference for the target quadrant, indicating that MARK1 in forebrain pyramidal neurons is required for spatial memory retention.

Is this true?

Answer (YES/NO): NO